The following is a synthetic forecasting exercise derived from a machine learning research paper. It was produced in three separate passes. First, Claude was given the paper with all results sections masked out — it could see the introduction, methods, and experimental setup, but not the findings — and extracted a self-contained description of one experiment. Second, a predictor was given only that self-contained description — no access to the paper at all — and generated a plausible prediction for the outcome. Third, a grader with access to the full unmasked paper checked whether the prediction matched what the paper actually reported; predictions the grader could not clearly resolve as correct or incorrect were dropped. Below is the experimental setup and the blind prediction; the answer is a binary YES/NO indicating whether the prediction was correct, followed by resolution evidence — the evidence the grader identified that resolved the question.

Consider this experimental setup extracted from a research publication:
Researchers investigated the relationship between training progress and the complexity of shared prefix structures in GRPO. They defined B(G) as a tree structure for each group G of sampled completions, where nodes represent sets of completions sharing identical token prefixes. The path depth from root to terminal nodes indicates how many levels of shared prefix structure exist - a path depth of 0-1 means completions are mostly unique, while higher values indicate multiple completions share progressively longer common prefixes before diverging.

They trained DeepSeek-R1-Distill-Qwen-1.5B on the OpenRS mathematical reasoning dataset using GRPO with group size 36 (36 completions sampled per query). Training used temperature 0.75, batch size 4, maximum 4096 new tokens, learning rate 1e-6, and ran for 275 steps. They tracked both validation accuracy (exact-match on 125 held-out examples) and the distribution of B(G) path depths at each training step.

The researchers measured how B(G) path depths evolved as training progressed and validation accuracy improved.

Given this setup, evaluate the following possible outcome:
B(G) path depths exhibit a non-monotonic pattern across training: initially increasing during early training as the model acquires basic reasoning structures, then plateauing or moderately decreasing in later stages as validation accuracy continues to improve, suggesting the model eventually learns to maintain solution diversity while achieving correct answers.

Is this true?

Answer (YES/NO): NO